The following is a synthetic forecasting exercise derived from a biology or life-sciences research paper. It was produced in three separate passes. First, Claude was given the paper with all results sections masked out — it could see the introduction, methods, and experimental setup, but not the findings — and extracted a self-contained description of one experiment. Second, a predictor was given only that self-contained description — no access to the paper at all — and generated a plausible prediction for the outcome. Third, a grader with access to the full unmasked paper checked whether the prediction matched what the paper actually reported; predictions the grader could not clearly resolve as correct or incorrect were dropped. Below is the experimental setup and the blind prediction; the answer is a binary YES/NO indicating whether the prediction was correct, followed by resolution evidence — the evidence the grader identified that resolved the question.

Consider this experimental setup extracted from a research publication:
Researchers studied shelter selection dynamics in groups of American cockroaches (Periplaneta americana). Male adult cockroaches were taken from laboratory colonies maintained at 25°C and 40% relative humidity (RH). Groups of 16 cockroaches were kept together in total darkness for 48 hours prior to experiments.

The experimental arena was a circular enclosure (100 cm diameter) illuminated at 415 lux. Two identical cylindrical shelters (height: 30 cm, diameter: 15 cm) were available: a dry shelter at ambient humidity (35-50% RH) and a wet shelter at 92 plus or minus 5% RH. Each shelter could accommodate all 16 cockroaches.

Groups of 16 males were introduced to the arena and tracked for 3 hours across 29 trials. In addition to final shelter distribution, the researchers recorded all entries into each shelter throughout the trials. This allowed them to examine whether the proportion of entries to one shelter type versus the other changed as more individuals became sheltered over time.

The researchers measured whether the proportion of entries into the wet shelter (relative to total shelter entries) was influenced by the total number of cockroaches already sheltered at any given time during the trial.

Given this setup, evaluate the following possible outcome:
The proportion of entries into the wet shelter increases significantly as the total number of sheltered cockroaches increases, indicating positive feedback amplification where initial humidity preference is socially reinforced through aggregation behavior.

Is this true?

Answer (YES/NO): NO